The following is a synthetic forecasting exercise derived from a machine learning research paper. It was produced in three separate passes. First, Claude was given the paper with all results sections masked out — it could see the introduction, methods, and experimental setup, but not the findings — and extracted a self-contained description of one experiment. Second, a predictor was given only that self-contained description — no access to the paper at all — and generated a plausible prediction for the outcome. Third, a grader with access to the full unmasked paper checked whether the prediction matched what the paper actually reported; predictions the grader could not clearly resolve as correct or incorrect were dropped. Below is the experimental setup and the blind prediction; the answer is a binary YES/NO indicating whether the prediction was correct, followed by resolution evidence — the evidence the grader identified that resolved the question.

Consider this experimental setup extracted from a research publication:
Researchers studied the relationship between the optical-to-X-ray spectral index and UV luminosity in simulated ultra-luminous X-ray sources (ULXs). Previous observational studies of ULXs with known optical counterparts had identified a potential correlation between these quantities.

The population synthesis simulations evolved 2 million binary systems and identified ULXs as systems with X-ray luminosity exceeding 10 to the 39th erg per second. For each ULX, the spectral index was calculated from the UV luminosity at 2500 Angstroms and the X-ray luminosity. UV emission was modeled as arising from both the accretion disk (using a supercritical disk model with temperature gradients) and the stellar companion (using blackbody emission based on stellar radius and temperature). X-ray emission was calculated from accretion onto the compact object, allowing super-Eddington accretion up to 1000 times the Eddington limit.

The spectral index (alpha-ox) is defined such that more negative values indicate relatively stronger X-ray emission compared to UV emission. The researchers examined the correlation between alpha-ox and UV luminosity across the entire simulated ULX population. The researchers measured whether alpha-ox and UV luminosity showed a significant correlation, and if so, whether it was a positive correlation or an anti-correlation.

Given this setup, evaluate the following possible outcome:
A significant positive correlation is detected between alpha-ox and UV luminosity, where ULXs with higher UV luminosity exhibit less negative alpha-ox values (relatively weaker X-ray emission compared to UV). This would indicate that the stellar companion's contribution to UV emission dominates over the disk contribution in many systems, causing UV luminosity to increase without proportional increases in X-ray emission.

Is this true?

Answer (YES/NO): NO